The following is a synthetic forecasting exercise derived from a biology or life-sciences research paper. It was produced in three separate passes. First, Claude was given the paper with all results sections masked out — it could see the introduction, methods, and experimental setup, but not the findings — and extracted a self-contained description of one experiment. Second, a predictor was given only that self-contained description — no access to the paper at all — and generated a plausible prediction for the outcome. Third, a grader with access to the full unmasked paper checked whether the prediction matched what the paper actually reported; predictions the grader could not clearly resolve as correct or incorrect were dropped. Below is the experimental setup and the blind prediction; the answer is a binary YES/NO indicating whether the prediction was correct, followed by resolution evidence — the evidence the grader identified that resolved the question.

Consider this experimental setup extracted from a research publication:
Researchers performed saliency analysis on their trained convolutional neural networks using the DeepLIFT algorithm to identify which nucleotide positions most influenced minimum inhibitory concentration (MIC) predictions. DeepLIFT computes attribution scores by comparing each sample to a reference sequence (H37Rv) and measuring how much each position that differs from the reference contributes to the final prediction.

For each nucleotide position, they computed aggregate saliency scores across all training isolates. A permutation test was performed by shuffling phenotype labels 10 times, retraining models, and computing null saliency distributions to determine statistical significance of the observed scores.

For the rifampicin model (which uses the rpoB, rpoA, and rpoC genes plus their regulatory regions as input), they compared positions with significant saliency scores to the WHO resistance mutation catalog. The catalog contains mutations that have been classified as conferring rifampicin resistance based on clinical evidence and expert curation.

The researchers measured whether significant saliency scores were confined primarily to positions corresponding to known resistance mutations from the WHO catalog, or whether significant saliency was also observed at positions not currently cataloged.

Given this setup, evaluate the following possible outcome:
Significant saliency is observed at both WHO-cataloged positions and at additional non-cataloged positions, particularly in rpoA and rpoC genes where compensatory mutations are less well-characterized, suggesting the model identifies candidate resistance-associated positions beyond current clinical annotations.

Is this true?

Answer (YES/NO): NO